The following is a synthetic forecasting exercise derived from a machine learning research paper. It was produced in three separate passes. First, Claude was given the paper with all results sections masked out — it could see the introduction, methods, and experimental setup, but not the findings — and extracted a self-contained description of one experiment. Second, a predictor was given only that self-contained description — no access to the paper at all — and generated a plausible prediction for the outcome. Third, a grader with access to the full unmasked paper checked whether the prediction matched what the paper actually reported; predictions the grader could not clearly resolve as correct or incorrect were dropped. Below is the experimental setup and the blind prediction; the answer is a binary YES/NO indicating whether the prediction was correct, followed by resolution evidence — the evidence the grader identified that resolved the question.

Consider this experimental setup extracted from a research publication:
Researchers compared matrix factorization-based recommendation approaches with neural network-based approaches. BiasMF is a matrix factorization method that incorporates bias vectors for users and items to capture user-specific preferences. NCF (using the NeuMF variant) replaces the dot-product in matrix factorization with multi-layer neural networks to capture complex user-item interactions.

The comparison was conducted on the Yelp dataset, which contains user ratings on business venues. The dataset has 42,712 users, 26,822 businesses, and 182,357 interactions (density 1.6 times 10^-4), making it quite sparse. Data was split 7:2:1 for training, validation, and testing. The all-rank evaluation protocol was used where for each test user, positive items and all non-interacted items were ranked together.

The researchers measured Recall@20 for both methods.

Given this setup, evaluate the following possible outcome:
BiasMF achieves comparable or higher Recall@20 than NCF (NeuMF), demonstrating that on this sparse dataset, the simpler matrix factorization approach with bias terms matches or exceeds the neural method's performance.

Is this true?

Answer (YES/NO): YES